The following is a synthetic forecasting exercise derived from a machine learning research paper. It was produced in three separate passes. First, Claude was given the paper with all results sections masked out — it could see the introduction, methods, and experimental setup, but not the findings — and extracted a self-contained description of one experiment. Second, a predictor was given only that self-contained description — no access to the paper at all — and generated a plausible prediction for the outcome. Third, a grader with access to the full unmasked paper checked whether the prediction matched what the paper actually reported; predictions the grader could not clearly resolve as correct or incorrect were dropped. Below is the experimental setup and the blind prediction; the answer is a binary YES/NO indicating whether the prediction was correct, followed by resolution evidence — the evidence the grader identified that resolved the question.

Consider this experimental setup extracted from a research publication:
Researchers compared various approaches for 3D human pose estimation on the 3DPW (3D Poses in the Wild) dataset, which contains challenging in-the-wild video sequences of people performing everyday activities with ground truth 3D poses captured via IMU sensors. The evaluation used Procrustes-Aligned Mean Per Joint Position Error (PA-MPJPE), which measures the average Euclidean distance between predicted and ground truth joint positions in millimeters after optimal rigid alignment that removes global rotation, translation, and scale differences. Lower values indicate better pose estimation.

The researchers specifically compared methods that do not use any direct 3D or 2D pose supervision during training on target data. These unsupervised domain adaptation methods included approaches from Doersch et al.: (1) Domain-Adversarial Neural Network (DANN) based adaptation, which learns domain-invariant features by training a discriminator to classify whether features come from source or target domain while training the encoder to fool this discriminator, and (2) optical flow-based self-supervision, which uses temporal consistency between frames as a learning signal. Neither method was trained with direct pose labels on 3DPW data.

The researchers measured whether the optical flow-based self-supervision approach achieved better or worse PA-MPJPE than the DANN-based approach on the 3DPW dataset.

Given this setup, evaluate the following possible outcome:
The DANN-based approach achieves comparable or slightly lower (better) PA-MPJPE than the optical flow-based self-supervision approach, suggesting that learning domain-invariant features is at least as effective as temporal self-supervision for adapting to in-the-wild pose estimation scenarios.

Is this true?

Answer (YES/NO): NO